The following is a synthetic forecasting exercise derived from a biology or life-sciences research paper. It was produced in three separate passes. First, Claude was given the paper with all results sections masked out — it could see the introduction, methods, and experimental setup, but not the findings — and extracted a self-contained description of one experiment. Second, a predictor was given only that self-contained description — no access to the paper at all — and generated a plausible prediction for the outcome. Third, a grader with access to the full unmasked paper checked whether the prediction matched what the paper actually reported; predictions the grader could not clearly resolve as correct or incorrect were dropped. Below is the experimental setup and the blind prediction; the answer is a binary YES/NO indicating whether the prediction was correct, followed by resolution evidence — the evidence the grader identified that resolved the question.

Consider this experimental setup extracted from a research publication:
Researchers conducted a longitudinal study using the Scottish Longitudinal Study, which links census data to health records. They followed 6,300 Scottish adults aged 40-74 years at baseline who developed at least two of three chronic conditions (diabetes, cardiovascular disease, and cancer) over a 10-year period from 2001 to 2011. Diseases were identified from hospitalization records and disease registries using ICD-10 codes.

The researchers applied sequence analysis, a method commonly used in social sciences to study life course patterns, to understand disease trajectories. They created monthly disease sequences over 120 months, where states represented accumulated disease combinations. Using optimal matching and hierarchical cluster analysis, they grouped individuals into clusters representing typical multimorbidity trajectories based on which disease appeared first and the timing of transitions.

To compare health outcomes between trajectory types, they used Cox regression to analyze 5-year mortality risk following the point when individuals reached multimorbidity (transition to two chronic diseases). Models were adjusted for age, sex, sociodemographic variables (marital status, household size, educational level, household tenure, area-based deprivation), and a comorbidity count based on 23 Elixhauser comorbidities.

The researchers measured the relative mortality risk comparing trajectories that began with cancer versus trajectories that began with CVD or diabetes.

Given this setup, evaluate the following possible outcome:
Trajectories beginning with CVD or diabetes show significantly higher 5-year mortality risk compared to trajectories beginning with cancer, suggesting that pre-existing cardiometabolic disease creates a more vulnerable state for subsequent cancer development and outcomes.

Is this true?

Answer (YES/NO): YES